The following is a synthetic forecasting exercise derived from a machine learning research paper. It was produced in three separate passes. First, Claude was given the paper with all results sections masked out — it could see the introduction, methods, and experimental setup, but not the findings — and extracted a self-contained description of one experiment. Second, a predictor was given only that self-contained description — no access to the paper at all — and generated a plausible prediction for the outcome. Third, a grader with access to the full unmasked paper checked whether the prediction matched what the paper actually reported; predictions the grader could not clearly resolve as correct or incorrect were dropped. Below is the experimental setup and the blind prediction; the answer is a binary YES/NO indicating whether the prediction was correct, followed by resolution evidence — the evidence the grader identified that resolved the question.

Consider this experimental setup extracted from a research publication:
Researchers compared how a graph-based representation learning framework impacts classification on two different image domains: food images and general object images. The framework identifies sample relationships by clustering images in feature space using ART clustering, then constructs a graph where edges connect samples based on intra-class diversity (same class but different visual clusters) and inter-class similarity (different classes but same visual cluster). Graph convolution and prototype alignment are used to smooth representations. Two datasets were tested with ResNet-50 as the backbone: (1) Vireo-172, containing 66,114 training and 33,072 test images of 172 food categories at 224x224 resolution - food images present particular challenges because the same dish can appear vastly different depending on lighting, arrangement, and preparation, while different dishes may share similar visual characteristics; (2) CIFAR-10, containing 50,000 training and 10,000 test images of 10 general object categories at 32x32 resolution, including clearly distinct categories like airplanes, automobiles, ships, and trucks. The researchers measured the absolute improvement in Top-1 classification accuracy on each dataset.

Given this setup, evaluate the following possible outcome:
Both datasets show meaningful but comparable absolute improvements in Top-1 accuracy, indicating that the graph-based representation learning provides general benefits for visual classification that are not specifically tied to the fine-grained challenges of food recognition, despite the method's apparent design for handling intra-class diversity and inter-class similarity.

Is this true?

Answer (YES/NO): NO